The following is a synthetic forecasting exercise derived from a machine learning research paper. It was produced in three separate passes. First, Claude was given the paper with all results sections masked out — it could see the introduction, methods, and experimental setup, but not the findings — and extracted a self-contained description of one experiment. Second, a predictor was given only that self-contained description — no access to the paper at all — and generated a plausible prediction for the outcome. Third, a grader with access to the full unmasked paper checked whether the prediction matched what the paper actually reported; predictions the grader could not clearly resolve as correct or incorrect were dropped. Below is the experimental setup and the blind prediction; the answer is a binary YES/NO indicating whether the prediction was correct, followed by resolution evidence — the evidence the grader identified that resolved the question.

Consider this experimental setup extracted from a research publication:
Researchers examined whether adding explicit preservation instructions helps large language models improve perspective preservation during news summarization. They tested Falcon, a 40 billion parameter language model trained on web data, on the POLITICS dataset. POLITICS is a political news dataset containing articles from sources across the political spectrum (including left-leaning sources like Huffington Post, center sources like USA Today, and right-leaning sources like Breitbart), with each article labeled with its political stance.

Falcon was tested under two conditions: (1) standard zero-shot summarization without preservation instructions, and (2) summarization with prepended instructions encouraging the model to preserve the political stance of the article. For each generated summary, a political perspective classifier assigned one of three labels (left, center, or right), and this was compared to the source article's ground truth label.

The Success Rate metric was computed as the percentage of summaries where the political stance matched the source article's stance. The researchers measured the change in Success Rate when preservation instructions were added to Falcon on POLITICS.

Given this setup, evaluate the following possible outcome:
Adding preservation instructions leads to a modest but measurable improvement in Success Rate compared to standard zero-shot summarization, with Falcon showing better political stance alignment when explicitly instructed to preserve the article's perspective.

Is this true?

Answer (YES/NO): NO